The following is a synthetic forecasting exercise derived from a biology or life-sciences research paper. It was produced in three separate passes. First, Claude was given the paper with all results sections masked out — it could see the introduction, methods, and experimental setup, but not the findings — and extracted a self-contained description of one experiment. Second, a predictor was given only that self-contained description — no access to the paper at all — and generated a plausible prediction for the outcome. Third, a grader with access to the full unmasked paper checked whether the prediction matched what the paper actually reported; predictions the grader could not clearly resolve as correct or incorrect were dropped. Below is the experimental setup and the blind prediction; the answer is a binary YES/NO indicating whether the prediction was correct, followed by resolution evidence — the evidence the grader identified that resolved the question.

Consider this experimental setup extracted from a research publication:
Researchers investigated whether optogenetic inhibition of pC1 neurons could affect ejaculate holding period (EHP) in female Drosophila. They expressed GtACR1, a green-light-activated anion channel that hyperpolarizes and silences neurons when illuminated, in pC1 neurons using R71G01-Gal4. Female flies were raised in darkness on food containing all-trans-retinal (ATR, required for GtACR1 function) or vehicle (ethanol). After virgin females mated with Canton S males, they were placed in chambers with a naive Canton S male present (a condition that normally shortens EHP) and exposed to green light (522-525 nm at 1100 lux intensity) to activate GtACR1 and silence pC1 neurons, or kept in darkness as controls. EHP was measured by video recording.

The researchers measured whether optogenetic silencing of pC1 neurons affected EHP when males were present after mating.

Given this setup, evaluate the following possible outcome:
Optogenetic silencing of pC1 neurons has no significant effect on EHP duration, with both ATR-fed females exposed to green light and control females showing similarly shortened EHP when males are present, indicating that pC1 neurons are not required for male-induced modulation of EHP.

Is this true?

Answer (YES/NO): NO